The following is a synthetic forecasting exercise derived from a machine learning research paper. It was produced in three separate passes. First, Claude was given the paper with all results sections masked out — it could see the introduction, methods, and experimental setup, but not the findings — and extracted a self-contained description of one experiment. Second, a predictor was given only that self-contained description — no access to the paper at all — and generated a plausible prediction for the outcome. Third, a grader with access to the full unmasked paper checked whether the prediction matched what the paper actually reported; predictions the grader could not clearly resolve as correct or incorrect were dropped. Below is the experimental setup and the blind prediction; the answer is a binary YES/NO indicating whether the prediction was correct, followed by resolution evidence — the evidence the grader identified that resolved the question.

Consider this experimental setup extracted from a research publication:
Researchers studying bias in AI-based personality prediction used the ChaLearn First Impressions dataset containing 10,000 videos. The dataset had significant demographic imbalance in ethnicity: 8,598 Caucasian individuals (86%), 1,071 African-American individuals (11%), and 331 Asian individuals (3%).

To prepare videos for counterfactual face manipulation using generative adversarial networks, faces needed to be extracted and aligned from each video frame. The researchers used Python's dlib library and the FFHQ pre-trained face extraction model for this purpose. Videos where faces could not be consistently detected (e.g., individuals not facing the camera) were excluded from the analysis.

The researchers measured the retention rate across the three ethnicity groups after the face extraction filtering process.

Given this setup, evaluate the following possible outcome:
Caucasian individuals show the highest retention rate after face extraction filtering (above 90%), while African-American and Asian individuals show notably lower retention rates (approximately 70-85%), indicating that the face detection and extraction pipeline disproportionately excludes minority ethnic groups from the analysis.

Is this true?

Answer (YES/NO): NO